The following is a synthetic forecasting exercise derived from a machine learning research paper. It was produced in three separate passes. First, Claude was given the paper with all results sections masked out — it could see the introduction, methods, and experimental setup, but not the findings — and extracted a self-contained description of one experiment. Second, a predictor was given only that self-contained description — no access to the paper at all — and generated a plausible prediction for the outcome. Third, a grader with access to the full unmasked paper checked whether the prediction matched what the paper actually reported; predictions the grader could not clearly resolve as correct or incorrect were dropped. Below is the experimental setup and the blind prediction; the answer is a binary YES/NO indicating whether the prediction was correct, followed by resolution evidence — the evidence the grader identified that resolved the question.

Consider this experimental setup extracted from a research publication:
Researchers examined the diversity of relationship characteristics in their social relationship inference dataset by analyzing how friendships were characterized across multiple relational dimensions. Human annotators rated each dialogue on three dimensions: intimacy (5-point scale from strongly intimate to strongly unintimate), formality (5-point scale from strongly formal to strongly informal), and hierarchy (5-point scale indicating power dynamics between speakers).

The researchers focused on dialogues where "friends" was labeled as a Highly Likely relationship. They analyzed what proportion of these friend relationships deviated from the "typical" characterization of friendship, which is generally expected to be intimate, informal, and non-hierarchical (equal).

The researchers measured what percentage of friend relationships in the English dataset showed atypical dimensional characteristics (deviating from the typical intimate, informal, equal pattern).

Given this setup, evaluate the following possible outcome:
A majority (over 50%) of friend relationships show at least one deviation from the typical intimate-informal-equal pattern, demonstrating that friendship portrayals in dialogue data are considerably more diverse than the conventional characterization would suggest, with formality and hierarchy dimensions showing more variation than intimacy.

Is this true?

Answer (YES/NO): NO